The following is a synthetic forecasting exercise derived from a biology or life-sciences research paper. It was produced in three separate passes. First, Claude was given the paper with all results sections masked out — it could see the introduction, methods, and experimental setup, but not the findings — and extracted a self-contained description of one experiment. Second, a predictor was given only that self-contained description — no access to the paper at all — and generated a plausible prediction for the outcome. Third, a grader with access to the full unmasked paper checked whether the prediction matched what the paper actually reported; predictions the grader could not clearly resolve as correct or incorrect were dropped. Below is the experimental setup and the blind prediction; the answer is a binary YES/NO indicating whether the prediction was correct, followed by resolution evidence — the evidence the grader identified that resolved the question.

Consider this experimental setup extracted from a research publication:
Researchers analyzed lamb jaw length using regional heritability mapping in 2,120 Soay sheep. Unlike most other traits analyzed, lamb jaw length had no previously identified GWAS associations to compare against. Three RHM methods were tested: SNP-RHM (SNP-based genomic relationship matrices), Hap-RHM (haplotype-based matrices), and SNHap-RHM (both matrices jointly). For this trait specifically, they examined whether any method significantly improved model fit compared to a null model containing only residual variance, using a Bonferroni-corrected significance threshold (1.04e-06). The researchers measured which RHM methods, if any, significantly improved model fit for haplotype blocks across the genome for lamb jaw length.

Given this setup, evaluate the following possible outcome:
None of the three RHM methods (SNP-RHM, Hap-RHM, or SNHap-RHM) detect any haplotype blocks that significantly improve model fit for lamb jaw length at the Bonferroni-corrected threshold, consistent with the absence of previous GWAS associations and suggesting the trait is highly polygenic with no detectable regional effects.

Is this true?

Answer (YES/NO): NO